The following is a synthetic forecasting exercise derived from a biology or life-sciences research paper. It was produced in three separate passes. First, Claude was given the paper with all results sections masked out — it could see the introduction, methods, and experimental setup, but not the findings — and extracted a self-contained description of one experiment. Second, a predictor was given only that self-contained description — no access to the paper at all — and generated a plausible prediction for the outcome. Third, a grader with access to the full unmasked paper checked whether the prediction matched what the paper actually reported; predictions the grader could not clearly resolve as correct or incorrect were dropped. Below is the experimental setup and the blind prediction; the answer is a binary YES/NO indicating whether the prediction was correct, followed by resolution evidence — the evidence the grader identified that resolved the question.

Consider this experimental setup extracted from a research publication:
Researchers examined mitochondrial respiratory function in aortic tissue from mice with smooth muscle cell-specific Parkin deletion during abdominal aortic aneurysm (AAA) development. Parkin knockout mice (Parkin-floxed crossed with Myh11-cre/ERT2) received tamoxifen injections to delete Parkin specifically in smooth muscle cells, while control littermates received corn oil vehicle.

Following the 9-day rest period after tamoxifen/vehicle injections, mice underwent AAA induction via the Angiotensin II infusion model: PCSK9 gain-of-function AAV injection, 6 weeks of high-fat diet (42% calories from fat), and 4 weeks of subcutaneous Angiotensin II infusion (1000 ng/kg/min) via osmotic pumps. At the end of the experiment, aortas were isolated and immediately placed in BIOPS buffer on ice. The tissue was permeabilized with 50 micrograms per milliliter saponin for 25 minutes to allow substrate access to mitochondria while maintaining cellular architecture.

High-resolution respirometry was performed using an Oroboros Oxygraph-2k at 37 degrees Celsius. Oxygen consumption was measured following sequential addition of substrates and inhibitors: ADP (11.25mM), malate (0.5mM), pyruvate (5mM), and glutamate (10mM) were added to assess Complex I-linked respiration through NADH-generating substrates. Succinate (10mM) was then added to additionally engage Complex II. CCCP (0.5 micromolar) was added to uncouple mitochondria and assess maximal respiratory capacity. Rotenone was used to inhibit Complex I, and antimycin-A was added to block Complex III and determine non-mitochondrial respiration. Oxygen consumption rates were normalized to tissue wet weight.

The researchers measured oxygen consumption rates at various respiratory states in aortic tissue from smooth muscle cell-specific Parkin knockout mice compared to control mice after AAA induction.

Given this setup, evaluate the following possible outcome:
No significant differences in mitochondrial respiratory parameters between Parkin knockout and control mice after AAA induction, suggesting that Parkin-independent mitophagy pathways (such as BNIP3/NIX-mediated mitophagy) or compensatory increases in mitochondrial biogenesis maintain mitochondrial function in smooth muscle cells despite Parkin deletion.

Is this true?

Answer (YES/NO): NO